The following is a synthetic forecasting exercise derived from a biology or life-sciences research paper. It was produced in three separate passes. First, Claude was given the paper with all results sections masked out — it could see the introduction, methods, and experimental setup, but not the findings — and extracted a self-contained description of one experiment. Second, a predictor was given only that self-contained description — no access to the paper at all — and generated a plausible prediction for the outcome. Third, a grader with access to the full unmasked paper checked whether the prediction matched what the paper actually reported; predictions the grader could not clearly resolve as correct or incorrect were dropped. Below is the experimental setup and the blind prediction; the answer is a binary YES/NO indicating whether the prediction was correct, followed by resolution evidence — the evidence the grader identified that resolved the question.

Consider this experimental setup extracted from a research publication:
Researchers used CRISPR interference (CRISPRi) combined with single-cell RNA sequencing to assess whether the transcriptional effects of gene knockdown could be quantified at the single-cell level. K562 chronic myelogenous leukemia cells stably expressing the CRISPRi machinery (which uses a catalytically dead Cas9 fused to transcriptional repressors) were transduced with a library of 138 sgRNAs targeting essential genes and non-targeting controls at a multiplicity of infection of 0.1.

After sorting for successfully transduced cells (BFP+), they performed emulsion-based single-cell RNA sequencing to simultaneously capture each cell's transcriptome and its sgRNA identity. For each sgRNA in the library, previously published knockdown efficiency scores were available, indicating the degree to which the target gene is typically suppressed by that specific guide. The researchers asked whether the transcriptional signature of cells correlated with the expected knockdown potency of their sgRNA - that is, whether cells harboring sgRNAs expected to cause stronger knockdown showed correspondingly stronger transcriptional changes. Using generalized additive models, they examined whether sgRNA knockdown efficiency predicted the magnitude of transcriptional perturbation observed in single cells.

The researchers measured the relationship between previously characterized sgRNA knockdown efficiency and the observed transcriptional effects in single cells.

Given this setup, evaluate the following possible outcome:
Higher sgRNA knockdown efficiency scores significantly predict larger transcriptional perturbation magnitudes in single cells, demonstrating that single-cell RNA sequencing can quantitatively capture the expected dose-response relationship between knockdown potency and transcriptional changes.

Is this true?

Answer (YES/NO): YES